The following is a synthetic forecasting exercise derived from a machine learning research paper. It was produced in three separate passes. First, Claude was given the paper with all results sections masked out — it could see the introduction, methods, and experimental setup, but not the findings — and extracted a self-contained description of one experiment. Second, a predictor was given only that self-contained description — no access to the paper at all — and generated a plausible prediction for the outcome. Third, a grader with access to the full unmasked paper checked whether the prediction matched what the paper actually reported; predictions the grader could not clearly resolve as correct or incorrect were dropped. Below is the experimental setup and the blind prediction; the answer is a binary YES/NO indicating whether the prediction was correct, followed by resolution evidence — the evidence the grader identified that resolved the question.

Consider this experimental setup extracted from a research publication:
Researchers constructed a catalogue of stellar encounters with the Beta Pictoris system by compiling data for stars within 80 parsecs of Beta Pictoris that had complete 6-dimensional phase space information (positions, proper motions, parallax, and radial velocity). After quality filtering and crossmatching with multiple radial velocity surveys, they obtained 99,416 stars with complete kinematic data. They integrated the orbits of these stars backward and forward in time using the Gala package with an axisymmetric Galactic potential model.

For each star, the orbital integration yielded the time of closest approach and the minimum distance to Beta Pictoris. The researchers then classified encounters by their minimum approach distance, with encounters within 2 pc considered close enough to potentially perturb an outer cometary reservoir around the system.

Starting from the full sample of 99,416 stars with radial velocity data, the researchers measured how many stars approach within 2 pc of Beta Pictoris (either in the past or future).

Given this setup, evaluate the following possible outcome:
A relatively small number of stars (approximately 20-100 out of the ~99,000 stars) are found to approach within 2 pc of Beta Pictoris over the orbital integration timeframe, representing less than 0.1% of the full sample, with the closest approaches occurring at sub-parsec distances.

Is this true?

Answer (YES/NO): YES